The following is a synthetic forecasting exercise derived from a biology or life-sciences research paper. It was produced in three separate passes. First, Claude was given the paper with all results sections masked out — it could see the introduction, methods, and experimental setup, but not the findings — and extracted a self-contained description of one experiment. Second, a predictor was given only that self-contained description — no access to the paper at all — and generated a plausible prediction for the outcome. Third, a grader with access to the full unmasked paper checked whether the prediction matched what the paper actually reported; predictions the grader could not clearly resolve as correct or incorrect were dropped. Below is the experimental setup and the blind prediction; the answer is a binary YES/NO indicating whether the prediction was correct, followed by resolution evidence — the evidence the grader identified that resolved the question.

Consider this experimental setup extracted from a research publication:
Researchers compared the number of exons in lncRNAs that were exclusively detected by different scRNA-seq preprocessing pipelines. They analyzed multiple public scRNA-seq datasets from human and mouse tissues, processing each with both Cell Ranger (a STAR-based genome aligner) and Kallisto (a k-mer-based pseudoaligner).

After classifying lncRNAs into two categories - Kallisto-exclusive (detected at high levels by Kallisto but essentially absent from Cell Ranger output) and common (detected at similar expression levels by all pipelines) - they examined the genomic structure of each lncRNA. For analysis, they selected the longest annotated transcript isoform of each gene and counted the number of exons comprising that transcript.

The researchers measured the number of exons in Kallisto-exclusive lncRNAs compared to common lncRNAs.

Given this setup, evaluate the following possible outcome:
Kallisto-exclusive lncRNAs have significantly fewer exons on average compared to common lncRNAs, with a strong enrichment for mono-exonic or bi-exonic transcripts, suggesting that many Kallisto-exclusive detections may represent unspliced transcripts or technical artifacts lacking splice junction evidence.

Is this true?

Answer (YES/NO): NO